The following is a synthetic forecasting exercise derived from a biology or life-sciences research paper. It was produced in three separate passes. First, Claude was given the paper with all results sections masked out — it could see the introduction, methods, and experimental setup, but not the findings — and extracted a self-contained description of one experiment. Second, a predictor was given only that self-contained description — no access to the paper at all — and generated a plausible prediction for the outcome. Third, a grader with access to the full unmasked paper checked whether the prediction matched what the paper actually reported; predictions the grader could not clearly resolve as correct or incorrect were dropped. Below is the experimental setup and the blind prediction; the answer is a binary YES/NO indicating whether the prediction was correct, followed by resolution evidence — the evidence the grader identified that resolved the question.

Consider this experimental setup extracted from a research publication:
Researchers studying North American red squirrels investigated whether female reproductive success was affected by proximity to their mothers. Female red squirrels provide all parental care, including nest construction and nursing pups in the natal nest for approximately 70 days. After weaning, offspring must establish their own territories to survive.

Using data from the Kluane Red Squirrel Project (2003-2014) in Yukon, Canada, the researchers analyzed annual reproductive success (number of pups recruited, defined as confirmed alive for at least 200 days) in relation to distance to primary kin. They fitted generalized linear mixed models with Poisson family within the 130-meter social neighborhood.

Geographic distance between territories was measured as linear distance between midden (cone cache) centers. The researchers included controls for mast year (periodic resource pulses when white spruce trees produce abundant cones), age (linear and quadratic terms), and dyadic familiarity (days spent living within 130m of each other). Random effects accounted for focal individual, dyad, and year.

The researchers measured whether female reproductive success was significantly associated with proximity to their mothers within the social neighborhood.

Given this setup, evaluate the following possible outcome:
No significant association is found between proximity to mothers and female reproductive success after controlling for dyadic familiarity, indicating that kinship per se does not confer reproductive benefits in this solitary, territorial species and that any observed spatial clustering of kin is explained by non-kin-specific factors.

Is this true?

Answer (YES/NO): YES